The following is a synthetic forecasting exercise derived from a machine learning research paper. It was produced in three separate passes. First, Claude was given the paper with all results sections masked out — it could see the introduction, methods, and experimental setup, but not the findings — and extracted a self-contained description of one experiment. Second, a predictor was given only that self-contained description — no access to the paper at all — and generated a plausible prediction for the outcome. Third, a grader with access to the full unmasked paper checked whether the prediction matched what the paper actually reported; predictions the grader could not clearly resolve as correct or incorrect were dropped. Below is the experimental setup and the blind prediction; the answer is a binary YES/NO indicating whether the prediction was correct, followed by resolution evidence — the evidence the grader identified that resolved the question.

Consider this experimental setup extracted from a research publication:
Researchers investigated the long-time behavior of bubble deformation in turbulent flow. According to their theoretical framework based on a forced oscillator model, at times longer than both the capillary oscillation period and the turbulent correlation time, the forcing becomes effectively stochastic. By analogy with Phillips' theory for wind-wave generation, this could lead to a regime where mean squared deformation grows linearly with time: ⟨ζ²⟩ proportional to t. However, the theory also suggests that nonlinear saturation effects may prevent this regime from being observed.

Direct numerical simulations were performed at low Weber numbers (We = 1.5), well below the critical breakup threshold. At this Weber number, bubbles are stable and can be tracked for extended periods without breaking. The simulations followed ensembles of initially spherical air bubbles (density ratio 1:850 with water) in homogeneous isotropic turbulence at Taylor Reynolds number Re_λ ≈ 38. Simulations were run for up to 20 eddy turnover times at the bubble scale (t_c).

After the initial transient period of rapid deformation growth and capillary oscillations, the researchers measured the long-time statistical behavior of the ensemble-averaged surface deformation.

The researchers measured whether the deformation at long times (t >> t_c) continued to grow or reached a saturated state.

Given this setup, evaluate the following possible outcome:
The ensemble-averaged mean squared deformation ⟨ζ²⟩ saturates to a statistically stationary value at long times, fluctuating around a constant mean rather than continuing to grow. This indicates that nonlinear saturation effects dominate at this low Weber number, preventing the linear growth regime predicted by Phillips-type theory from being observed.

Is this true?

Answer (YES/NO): YES